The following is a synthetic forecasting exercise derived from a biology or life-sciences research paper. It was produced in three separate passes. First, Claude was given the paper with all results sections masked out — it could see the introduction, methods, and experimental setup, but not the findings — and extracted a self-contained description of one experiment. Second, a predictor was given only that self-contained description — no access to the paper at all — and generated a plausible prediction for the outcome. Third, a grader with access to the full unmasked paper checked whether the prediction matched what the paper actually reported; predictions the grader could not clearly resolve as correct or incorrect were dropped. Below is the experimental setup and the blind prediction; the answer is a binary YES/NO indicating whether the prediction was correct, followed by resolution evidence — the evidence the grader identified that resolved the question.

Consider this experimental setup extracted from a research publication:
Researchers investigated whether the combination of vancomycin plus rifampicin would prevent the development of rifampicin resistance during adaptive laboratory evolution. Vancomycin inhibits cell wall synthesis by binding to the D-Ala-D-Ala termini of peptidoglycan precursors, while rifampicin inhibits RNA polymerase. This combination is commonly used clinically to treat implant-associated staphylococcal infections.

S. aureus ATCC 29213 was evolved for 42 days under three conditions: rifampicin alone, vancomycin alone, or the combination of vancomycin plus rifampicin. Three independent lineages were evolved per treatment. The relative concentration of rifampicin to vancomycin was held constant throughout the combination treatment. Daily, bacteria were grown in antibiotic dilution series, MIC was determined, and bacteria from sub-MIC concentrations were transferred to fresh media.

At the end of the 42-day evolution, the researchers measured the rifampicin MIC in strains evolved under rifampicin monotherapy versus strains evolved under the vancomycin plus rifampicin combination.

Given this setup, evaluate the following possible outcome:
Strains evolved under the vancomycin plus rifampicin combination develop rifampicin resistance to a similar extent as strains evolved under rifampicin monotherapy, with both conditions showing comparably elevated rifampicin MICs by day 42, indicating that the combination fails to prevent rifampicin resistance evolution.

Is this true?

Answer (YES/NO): NO